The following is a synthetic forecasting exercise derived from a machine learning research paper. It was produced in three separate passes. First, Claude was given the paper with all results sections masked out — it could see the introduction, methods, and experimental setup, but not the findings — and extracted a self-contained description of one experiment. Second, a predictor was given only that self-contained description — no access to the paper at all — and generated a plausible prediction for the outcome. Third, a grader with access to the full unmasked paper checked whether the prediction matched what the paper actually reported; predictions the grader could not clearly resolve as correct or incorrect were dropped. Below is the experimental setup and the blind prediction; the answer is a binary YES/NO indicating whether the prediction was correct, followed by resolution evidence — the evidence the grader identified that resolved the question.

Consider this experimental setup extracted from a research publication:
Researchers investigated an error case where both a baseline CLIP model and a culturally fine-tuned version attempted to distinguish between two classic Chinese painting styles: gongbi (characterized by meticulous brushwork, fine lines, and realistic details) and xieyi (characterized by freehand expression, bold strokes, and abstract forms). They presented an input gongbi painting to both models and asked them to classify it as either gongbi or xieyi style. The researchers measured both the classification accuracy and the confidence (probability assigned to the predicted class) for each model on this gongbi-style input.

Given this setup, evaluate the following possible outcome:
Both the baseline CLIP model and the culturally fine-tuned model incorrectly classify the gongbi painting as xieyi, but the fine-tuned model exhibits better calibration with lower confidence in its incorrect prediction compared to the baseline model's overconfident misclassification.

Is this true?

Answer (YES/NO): YES